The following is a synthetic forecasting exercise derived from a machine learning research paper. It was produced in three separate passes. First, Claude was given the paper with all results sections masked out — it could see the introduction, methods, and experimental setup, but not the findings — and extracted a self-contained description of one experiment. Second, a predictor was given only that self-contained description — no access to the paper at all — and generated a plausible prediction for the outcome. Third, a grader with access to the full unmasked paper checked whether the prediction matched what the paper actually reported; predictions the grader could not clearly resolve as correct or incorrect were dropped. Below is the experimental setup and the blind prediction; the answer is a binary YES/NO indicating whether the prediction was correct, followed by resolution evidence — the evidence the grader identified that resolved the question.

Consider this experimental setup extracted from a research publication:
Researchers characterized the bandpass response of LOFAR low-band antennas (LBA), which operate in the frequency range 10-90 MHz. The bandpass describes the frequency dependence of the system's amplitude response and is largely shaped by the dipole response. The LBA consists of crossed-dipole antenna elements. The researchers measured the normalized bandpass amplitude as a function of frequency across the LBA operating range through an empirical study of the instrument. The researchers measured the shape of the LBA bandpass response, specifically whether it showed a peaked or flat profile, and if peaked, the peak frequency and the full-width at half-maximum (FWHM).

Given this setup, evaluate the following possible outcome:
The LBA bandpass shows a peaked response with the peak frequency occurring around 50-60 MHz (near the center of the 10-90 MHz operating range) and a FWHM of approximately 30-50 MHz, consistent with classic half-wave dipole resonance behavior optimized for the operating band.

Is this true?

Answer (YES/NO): NO